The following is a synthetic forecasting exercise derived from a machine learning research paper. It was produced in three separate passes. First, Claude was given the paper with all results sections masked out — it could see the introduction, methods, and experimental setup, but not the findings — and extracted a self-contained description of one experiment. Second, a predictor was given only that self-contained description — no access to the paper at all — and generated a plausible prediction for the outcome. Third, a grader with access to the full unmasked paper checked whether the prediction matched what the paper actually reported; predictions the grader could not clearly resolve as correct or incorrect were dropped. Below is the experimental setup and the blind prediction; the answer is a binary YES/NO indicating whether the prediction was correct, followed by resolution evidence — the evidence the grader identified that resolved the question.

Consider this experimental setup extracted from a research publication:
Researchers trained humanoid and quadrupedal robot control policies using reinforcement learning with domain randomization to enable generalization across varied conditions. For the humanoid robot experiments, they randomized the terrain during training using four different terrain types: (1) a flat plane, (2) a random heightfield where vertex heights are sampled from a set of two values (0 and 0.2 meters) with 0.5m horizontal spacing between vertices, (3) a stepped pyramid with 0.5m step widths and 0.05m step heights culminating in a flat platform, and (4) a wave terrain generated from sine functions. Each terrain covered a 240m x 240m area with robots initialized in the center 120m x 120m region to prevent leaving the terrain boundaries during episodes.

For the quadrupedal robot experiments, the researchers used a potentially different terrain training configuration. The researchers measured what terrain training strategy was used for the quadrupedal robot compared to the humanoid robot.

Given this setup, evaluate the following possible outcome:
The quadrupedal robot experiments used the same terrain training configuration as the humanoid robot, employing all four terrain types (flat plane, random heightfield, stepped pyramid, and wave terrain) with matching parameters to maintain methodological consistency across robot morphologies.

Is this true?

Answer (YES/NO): NO